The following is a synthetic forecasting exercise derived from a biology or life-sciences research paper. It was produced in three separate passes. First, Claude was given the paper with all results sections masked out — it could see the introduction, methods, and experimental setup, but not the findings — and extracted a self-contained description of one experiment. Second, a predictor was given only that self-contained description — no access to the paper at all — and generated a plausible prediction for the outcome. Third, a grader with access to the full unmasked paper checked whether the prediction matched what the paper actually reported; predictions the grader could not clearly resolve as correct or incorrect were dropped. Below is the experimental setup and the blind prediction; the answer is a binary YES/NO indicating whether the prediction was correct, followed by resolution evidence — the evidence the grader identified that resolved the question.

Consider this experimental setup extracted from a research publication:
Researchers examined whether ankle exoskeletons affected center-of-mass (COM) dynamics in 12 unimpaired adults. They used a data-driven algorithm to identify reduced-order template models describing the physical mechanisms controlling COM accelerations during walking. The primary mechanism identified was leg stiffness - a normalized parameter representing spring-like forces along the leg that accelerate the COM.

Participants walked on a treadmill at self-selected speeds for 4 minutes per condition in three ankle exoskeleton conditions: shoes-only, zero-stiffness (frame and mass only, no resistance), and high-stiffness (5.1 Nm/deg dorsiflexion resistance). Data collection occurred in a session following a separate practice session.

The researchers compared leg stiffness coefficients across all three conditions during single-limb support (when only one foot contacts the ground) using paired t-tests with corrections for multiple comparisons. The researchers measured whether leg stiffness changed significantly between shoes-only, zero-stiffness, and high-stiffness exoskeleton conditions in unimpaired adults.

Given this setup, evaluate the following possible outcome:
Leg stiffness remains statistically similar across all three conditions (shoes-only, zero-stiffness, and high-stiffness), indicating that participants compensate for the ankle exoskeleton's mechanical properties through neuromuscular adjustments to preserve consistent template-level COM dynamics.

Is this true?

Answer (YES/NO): YES